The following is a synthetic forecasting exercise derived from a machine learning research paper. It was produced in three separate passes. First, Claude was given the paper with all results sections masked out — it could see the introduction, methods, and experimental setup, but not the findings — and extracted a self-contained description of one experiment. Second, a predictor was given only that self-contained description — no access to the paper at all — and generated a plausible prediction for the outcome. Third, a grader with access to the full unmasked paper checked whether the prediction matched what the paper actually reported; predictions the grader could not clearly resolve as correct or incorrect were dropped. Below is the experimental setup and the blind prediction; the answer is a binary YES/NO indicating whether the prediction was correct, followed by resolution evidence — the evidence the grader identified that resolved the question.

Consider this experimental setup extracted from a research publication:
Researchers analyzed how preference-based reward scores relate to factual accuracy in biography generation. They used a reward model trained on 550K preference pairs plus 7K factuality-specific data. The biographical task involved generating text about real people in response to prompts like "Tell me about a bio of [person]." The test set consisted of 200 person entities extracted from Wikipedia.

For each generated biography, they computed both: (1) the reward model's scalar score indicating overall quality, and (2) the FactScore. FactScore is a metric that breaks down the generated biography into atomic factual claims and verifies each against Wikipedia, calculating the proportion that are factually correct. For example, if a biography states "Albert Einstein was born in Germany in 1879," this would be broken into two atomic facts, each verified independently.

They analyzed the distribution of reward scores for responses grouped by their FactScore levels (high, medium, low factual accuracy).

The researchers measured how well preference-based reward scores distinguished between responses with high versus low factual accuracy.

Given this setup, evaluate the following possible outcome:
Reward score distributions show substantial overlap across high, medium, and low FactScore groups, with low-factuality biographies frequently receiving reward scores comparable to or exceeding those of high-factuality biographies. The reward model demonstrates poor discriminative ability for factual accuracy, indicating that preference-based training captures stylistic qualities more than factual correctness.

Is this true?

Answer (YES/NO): NO